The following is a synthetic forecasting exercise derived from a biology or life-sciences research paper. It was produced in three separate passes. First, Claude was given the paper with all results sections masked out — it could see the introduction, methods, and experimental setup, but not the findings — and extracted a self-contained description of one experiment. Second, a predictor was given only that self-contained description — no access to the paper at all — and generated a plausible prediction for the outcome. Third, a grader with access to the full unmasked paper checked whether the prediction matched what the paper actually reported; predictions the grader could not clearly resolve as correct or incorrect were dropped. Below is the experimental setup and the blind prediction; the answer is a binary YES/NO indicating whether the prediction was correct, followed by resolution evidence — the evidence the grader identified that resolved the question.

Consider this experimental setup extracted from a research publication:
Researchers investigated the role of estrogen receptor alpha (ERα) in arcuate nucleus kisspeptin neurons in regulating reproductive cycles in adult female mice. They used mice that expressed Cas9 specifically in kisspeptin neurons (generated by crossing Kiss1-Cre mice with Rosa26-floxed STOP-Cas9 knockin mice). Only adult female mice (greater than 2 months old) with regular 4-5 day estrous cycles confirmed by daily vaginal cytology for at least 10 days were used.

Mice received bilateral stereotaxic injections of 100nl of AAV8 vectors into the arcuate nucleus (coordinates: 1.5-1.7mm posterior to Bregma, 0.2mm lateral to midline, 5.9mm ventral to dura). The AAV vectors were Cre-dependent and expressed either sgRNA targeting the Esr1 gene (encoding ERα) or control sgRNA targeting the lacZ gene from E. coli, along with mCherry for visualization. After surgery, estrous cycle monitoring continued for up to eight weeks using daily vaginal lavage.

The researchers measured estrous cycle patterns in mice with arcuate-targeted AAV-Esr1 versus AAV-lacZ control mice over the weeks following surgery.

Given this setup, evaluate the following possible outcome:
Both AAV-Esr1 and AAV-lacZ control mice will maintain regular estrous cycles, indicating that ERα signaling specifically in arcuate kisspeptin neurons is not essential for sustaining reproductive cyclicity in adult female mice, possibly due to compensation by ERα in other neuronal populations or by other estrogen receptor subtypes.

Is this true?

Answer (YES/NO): NO